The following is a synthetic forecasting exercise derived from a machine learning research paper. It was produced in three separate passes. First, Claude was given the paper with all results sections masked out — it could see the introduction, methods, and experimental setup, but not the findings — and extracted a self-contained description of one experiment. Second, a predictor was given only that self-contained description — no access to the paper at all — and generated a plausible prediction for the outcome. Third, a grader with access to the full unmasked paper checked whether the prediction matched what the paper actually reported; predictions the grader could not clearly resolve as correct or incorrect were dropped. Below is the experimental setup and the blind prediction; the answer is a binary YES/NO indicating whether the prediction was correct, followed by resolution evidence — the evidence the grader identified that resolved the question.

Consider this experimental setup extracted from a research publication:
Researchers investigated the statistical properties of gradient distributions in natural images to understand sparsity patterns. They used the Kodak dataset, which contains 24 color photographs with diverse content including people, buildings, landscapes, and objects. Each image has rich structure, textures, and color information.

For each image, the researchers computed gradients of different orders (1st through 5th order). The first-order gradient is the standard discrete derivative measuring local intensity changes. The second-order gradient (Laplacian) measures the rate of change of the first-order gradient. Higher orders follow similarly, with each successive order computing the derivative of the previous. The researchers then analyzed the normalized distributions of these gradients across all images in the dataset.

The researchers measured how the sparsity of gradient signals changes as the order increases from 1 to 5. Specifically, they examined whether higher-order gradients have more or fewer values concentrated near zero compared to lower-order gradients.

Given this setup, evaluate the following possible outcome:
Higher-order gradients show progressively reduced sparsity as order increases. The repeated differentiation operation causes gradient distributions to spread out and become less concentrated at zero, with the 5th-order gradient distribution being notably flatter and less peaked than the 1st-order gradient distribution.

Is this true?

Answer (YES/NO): NO